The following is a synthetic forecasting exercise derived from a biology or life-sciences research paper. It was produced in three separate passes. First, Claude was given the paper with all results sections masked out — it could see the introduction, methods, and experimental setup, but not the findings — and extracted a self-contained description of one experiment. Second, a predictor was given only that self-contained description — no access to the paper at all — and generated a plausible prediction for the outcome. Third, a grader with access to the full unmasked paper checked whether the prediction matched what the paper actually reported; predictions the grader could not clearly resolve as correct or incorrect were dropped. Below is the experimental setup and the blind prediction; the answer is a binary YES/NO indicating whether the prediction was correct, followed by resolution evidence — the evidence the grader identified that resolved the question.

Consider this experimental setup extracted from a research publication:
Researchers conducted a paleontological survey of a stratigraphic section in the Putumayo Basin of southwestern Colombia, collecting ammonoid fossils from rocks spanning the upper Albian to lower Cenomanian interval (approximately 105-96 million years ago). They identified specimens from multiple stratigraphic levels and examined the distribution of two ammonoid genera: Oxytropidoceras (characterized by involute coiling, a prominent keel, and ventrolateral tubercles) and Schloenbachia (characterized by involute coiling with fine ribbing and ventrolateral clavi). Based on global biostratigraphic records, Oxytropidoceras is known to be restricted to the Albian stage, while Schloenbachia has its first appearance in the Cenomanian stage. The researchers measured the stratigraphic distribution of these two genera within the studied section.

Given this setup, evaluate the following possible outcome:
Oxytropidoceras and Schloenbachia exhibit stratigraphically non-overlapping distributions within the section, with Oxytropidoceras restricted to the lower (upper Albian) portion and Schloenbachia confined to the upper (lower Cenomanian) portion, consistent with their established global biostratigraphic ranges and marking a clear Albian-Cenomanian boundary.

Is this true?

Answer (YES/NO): YES